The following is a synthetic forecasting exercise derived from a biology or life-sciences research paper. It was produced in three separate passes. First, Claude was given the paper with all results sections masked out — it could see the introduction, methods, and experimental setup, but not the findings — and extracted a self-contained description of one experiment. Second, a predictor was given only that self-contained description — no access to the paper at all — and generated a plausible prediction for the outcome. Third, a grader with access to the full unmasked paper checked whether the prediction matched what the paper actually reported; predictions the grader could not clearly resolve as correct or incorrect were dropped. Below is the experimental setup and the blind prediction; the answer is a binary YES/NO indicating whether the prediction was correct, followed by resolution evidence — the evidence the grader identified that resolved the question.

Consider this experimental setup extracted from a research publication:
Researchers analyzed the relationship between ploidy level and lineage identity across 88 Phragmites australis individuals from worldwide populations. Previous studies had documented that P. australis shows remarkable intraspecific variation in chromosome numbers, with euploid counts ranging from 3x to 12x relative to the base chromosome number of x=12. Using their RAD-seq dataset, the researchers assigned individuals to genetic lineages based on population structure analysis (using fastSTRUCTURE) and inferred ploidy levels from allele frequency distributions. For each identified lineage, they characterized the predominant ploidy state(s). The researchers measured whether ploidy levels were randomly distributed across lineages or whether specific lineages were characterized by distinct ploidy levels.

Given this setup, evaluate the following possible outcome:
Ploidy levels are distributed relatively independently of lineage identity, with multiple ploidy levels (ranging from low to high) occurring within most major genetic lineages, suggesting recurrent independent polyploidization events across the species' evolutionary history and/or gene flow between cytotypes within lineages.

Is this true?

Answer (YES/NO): NO